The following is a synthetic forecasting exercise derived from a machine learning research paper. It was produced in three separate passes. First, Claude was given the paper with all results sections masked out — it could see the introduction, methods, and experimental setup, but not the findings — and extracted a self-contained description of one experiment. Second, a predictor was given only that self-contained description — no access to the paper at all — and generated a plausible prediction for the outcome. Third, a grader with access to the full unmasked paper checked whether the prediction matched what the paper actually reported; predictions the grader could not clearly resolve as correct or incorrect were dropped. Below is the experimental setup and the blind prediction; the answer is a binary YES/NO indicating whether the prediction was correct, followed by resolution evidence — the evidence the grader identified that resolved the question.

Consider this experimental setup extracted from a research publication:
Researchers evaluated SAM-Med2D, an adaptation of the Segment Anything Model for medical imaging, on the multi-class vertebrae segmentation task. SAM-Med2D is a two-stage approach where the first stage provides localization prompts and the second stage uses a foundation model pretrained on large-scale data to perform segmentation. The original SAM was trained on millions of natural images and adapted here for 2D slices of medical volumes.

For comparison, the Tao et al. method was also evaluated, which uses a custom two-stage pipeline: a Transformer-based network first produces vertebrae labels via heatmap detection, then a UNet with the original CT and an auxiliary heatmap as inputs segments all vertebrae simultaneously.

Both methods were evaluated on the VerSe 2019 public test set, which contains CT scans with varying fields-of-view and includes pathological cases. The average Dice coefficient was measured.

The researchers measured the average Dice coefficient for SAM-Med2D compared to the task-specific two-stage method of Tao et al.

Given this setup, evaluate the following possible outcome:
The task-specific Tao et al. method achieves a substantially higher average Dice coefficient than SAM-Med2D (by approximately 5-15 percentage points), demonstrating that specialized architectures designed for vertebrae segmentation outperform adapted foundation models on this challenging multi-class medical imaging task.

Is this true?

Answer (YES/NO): NO